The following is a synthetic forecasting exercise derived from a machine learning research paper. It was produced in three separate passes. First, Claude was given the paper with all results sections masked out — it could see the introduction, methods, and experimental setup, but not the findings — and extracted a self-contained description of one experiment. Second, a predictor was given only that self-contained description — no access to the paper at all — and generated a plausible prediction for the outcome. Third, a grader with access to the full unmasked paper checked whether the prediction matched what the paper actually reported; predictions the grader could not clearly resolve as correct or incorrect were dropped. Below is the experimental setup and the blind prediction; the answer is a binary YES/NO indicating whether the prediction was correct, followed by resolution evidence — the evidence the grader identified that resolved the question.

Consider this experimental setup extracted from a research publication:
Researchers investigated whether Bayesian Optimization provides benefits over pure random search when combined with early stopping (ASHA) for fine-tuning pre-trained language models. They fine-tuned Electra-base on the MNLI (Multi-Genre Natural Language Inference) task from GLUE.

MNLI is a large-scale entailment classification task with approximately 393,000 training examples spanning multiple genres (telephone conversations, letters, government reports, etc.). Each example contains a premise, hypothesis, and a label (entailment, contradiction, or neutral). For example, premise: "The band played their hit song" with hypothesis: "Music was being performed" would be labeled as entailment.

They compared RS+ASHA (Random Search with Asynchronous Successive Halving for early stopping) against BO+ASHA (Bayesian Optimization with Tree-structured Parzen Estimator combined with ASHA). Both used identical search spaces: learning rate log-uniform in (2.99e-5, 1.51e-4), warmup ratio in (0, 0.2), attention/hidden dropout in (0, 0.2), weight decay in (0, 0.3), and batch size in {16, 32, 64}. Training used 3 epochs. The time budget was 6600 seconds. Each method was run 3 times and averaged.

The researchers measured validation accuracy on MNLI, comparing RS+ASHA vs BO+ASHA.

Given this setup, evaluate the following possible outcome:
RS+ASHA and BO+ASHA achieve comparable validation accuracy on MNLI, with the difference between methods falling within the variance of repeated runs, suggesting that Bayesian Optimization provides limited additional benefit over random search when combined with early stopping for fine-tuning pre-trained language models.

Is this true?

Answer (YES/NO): NO